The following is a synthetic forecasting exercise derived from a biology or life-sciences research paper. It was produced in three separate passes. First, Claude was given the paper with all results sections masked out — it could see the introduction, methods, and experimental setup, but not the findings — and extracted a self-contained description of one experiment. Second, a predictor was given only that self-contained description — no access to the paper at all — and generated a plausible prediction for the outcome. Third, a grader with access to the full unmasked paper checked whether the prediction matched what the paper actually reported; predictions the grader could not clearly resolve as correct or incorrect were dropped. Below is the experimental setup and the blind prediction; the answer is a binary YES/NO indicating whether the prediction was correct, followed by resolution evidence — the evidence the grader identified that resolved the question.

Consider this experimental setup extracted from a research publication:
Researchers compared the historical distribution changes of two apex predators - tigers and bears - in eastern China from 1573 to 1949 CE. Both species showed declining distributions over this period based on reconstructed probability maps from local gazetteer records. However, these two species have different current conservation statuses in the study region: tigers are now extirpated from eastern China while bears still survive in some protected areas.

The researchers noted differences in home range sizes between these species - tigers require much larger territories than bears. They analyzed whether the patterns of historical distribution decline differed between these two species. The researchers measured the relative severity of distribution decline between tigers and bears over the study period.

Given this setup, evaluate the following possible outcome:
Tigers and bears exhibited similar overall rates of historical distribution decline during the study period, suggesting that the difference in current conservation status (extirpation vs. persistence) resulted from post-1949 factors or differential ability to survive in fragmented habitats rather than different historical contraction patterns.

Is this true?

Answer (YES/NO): NO